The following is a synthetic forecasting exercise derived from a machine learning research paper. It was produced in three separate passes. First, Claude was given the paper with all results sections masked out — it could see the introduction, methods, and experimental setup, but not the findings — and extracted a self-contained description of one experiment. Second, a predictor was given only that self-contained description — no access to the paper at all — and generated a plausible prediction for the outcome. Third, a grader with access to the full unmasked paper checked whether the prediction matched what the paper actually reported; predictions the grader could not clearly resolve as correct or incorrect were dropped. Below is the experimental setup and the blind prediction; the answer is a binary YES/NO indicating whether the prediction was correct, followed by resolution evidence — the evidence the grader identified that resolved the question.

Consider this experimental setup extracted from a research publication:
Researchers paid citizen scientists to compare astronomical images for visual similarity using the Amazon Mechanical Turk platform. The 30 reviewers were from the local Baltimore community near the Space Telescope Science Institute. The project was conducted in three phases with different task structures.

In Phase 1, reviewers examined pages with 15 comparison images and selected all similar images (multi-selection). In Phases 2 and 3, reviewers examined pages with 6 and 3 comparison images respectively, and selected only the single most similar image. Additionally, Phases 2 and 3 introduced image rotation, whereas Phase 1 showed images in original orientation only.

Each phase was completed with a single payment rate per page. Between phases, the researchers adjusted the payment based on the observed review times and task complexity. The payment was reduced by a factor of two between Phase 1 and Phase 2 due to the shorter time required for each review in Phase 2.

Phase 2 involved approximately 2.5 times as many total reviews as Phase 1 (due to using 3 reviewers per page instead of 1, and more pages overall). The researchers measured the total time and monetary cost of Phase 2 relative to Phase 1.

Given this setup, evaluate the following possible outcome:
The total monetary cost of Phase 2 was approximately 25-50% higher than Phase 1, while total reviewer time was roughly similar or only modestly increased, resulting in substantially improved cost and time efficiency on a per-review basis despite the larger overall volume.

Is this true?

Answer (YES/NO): NO